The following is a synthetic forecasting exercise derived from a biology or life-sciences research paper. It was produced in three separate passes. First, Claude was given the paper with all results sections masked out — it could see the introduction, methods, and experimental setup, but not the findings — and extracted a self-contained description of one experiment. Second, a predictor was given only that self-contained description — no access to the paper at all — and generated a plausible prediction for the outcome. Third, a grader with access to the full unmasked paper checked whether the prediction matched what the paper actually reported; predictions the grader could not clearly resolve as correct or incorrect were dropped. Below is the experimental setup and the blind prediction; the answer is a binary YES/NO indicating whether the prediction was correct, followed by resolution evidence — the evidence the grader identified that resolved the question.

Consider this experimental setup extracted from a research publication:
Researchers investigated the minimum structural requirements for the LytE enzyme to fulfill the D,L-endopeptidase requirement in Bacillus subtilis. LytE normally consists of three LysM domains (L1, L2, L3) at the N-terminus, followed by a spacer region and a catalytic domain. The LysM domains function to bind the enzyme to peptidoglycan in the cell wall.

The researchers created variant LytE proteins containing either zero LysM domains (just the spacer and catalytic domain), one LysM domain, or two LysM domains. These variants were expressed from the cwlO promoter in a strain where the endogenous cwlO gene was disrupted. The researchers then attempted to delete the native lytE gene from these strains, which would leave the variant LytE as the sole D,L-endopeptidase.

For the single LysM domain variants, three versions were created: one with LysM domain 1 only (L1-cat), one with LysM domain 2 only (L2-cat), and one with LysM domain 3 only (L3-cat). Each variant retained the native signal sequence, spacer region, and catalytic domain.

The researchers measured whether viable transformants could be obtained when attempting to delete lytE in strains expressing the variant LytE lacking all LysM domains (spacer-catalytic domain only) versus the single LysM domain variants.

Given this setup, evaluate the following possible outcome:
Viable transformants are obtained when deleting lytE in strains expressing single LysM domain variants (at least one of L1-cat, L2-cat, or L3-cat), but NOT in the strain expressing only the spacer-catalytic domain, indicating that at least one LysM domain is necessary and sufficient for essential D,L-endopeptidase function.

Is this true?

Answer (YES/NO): YES